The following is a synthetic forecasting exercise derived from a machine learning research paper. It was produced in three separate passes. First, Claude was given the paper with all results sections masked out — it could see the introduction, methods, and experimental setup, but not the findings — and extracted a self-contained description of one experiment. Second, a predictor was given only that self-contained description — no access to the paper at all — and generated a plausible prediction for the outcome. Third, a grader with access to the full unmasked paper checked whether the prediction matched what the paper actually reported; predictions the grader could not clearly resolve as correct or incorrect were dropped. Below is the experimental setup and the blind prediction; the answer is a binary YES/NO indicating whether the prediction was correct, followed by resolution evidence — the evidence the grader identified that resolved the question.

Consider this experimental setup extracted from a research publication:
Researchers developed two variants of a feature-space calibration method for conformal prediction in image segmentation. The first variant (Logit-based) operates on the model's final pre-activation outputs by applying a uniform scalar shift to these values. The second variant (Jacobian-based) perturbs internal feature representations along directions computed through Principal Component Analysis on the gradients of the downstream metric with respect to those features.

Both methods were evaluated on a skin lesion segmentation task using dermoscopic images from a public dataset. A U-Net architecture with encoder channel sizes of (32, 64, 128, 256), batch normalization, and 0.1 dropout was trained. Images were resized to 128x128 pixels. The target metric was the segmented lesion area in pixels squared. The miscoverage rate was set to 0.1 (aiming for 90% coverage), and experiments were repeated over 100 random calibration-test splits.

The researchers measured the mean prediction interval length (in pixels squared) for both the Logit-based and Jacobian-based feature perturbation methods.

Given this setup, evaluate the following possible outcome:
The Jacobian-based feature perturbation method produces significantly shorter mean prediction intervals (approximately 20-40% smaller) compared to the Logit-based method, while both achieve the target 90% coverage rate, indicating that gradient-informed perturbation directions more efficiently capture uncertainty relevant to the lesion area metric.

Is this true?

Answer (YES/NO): NO